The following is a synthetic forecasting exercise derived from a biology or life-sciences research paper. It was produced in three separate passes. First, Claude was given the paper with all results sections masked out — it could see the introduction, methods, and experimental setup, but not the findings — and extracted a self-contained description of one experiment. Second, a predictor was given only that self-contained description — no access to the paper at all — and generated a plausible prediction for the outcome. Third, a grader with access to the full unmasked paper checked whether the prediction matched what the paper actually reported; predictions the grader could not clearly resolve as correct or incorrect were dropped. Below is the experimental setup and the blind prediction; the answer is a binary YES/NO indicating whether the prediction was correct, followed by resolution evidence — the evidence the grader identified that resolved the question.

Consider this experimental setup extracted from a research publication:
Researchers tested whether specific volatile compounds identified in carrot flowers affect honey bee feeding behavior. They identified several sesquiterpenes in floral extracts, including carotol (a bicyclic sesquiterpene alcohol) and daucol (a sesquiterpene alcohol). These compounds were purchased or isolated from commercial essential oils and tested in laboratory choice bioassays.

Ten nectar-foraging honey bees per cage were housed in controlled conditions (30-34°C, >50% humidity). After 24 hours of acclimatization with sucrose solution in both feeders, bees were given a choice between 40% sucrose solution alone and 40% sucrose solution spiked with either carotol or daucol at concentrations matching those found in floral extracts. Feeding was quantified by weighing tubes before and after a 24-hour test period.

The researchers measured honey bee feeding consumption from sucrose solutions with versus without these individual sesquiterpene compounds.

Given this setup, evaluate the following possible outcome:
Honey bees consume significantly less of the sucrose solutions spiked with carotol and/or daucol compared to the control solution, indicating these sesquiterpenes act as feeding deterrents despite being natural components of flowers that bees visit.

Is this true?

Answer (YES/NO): NO